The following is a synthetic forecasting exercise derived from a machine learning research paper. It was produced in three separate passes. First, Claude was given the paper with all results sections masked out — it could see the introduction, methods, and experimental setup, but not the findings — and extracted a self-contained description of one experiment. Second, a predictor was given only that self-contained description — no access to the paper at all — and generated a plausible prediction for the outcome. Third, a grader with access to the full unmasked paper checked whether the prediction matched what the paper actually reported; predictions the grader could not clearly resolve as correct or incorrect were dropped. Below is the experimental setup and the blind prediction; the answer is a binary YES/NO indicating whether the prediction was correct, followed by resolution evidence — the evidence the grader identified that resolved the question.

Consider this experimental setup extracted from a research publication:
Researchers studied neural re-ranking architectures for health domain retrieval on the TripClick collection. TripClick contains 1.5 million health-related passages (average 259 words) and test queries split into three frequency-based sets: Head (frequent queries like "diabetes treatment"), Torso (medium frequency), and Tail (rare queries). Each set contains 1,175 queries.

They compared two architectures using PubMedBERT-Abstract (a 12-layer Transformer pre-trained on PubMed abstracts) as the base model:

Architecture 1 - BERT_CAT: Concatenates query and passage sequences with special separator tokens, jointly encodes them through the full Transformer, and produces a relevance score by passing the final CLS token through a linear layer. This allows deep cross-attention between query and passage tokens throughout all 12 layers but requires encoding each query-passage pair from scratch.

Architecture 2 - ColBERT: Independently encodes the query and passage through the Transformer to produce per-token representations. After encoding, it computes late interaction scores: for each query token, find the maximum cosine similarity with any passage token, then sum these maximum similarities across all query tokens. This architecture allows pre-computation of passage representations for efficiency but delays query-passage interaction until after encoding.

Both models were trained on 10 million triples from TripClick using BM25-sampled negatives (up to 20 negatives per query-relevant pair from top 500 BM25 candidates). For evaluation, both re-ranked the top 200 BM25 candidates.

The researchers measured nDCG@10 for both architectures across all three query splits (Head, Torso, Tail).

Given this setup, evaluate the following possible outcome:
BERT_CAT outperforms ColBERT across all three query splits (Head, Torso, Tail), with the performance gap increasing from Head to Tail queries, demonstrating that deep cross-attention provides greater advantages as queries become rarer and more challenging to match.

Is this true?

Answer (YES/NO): YES